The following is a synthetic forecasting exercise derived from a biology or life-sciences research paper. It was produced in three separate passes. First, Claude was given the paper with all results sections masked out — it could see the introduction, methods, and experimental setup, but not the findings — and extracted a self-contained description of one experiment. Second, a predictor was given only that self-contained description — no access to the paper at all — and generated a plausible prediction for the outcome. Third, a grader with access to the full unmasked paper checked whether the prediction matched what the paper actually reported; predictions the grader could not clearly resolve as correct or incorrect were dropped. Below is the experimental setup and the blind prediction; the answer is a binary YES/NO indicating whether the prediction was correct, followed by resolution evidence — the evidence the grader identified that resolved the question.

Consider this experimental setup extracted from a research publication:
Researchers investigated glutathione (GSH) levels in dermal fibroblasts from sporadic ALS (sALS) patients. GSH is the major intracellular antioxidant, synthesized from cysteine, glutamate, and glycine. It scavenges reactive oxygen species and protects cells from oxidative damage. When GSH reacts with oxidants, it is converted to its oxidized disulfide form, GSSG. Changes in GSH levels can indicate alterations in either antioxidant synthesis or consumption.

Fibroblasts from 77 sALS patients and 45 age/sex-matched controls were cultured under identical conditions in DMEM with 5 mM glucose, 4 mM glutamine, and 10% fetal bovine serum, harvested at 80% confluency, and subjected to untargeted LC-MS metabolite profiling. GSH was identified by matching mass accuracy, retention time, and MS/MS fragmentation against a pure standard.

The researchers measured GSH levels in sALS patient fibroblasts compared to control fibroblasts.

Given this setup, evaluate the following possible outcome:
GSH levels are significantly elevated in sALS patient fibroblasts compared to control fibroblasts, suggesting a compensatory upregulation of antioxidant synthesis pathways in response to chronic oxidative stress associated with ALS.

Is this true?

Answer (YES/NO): NO